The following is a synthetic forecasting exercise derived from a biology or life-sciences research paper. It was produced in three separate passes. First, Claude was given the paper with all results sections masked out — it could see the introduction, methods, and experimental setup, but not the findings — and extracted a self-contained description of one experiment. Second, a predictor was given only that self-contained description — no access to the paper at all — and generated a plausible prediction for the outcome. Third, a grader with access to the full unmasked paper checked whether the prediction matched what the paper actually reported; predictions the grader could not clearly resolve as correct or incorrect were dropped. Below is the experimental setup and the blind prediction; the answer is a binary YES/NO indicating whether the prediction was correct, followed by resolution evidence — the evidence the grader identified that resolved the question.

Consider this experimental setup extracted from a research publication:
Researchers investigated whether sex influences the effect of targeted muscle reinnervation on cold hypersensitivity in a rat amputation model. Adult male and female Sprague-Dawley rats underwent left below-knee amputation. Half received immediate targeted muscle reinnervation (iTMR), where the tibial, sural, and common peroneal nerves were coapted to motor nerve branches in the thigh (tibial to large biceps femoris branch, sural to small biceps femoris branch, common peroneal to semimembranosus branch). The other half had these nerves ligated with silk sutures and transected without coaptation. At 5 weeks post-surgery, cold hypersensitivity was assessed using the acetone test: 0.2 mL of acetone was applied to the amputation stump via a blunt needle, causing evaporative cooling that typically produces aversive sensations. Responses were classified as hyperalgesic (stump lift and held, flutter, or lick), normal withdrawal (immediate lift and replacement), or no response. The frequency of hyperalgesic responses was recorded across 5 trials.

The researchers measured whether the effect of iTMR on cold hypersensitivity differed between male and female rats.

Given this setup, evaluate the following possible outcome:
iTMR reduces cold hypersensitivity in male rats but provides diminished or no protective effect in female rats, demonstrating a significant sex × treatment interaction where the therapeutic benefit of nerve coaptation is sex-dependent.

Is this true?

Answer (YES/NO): YES